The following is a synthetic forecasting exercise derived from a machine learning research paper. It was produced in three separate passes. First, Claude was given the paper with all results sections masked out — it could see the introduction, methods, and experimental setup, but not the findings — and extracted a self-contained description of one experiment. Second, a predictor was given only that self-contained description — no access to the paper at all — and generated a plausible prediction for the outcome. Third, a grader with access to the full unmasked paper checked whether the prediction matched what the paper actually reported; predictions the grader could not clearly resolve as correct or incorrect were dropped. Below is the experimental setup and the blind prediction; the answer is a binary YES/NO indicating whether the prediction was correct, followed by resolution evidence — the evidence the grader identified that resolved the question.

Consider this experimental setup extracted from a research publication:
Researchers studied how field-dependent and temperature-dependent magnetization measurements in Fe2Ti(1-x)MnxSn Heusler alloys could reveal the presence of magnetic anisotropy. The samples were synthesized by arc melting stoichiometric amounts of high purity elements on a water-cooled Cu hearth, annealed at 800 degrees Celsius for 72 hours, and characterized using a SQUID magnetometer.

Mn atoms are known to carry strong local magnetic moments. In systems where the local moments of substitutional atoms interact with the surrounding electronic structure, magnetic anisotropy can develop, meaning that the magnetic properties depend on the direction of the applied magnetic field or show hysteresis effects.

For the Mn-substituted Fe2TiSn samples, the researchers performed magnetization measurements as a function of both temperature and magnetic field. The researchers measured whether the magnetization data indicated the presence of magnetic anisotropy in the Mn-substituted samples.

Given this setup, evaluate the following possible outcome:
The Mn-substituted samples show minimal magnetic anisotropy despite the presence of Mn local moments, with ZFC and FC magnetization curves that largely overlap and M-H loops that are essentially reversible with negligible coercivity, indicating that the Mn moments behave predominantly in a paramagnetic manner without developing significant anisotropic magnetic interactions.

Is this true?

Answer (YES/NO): NO